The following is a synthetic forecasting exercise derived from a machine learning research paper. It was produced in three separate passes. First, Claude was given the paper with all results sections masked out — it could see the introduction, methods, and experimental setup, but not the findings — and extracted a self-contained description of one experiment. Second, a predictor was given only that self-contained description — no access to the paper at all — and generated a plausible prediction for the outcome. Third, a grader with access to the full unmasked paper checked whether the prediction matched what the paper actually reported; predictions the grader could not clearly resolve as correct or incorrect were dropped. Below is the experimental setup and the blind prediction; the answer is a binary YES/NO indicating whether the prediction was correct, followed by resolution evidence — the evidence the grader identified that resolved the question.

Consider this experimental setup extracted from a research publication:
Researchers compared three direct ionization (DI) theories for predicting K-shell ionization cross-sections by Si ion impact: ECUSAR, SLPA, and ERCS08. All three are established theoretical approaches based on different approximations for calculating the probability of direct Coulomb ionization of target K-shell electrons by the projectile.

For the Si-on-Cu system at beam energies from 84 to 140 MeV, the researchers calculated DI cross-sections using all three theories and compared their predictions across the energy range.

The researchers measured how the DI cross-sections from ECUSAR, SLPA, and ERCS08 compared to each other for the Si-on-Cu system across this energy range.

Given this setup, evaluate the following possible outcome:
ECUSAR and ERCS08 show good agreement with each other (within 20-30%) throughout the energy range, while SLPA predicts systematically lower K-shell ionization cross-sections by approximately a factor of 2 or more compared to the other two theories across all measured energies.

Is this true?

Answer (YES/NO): NO